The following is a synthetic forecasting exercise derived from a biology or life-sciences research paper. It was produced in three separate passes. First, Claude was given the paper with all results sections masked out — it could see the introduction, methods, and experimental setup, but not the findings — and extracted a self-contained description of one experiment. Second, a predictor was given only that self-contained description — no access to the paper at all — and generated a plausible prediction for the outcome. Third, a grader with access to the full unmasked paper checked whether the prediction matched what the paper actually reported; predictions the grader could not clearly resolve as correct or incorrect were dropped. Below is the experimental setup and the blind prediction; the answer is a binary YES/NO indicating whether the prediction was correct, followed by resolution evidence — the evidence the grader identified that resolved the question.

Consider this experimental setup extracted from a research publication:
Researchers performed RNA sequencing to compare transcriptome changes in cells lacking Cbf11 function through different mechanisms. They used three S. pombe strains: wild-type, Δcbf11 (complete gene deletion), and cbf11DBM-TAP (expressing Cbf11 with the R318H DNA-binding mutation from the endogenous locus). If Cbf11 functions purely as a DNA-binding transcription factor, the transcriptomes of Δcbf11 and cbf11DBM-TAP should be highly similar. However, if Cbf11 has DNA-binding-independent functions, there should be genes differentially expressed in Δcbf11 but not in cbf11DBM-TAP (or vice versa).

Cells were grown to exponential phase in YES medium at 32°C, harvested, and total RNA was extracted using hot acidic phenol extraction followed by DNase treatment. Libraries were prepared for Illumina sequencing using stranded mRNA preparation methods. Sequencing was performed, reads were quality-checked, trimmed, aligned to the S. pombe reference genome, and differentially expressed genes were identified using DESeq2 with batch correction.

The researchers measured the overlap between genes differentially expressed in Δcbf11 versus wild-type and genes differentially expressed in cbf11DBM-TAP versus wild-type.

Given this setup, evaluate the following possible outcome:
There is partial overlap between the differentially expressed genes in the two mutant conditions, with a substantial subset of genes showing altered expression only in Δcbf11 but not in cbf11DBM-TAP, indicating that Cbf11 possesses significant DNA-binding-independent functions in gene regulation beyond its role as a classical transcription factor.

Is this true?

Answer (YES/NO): NO